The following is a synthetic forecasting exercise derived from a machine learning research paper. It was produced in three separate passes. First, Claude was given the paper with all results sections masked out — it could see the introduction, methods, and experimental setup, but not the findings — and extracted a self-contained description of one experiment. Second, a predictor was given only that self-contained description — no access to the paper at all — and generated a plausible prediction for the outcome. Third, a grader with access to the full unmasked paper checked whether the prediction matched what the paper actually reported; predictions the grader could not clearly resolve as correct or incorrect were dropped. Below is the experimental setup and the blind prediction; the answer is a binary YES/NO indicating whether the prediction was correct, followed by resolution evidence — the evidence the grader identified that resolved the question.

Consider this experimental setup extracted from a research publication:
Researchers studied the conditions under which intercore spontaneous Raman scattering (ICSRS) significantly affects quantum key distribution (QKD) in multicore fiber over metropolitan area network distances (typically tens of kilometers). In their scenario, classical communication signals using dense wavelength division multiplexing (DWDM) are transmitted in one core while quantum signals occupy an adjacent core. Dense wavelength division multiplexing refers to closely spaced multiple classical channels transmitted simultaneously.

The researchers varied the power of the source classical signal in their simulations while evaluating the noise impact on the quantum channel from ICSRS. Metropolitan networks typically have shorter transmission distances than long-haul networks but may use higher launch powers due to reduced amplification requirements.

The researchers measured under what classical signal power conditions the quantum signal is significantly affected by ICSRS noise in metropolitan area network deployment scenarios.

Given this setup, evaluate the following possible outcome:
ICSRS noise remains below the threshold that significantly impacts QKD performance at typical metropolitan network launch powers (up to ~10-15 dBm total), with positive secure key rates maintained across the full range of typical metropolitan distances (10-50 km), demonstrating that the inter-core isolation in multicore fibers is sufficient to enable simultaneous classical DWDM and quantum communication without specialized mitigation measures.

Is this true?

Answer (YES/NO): NO